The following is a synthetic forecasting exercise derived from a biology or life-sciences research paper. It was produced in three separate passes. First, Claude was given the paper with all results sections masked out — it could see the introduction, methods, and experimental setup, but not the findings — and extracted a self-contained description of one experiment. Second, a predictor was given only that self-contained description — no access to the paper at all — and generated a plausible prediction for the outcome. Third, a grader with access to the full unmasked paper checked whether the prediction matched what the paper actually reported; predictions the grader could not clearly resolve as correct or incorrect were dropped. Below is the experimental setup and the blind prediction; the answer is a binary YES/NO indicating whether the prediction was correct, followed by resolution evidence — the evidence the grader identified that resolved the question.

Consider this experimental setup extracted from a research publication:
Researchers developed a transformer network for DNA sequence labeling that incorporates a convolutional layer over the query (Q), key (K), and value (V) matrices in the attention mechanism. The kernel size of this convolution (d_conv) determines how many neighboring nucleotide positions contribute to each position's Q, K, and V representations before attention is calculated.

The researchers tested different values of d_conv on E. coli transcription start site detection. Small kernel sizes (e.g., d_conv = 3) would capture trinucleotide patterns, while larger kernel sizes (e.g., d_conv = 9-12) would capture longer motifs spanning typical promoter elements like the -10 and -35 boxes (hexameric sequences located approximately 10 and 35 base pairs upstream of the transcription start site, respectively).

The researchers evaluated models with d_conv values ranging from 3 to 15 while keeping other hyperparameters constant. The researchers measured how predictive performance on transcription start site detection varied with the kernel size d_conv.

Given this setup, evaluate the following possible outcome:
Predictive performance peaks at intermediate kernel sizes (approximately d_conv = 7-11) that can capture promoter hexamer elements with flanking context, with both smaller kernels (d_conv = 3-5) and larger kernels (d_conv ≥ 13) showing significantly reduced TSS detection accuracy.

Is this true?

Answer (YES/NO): NO